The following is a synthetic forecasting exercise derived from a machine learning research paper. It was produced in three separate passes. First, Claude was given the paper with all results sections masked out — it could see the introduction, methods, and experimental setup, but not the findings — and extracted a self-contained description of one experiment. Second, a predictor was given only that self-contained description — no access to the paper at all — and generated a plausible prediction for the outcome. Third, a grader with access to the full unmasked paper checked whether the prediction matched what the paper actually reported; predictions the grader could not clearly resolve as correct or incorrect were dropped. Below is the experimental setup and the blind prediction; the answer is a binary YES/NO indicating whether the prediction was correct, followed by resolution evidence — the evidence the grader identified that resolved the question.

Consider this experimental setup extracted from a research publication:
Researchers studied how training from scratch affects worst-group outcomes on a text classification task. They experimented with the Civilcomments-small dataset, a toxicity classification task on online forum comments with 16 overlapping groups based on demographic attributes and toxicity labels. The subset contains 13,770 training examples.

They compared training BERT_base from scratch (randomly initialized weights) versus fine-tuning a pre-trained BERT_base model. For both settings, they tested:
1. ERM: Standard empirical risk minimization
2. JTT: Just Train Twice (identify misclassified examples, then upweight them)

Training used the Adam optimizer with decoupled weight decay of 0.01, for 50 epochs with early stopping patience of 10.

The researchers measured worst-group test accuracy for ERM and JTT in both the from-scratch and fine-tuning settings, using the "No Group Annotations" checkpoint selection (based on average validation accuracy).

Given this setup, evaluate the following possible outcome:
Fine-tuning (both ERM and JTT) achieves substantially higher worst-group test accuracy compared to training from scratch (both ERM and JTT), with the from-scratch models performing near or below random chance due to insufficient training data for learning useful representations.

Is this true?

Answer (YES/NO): YES